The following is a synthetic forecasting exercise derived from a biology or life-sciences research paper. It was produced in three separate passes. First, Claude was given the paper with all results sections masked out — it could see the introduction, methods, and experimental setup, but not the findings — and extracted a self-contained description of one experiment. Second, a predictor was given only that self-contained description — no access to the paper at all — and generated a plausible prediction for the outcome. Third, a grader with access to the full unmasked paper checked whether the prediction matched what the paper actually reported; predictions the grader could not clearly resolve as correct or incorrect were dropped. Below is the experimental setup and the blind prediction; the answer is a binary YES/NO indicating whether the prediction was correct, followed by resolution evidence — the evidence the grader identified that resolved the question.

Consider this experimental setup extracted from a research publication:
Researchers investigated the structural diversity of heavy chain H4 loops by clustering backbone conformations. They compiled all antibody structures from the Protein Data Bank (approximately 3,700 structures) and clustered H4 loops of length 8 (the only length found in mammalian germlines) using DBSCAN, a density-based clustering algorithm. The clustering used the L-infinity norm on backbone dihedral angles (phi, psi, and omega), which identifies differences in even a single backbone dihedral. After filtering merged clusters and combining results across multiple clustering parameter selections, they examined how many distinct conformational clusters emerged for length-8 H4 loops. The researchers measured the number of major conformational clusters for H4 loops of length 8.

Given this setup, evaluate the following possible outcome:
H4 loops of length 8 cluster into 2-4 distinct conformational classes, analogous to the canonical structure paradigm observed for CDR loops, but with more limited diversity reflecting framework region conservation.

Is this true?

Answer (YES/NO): NO